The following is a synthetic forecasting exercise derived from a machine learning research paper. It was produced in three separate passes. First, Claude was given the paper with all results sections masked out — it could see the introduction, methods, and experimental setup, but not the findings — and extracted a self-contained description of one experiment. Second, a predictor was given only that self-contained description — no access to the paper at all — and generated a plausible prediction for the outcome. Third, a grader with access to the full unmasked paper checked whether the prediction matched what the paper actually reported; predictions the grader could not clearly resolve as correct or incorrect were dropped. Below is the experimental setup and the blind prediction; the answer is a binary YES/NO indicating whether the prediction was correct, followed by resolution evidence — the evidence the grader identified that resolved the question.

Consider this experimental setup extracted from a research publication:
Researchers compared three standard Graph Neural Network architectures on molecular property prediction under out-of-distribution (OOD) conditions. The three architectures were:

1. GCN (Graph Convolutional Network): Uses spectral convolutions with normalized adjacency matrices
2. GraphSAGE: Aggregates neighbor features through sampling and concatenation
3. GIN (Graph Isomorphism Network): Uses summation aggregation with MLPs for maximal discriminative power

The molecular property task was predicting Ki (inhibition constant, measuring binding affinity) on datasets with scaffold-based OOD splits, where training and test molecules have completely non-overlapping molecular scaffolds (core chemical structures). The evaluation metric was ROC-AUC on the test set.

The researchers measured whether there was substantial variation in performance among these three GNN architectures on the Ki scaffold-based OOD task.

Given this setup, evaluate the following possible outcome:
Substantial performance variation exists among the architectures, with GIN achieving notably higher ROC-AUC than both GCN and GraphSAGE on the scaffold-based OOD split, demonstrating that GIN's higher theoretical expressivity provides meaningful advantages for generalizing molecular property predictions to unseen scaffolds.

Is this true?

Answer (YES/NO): YES